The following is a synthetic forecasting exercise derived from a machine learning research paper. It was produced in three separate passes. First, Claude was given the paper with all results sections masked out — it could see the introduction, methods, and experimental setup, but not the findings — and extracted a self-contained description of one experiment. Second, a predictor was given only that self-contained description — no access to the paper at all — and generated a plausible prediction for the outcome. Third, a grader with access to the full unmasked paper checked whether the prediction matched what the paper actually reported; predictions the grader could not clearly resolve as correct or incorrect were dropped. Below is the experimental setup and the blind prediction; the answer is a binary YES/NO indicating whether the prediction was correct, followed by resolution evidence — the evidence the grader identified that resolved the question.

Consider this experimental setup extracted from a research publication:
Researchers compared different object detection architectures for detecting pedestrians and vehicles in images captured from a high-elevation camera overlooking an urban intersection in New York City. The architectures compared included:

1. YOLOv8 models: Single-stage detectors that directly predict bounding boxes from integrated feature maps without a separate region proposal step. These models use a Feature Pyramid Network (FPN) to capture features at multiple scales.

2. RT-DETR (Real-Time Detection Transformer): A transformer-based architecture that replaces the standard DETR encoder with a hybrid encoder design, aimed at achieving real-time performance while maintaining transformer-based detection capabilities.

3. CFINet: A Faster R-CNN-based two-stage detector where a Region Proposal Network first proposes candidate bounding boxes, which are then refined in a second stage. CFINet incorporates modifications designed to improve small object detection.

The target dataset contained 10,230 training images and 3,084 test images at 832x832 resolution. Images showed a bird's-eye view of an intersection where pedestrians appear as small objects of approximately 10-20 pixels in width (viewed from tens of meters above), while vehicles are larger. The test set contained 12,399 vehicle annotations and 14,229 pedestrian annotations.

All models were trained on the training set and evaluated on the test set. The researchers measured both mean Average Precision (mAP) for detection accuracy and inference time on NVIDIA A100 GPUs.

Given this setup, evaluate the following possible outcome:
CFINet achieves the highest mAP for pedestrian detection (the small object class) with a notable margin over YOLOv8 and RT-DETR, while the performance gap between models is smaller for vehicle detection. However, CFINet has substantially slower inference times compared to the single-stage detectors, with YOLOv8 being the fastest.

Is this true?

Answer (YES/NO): NO